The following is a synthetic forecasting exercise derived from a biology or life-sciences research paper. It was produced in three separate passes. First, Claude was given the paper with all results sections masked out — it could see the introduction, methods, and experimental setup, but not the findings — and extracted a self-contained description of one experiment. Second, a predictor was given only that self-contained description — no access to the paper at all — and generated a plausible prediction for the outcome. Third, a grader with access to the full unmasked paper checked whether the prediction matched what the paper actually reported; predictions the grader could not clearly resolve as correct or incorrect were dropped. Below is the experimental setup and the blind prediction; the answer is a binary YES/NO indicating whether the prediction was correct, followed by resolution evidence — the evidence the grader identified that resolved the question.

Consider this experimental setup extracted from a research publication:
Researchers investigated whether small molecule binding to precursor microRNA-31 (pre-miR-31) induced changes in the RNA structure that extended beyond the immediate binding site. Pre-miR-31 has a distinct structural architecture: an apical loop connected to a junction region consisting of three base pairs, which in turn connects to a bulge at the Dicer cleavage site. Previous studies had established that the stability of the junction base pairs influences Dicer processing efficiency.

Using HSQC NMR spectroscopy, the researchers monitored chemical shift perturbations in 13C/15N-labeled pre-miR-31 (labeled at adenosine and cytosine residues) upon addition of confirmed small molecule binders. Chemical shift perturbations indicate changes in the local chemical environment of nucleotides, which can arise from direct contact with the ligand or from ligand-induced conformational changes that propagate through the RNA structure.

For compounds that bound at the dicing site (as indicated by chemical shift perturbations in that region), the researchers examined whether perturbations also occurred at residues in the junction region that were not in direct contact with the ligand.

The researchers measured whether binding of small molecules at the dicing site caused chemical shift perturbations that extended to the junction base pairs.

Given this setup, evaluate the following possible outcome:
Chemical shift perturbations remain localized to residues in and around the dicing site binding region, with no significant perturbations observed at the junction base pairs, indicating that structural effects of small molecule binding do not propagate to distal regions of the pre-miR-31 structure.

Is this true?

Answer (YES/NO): NO